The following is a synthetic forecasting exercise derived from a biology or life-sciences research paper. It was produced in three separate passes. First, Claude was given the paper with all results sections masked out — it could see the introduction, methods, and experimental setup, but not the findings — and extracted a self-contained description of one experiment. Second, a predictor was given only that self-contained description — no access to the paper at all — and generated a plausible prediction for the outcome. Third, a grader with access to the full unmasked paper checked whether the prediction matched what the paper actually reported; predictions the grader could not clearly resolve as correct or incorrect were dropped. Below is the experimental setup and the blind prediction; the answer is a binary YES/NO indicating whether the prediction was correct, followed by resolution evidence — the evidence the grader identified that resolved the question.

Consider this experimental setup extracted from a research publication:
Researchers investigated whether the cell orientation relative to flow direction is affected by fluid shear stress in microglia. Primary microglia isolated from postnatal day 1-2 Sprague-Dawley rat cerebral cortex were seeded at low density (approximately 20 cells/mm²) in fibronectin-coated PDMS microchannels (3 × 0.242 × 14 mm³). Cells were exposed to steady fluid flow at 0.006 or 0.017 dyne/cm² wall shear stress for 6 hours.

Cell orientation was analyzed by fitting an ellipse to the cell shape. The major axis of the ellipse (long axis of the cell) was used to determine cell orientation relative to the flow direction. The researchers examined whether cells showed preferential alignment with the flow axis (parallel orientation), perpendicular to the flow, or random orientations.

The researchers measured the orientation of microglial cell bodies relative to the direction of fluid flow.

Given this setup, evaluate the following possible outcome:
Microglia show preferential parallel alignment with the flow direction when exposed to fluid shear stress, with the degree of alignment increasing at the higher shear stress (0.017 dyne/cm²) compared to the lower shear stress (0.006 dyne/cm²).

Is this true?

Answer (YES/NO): NO